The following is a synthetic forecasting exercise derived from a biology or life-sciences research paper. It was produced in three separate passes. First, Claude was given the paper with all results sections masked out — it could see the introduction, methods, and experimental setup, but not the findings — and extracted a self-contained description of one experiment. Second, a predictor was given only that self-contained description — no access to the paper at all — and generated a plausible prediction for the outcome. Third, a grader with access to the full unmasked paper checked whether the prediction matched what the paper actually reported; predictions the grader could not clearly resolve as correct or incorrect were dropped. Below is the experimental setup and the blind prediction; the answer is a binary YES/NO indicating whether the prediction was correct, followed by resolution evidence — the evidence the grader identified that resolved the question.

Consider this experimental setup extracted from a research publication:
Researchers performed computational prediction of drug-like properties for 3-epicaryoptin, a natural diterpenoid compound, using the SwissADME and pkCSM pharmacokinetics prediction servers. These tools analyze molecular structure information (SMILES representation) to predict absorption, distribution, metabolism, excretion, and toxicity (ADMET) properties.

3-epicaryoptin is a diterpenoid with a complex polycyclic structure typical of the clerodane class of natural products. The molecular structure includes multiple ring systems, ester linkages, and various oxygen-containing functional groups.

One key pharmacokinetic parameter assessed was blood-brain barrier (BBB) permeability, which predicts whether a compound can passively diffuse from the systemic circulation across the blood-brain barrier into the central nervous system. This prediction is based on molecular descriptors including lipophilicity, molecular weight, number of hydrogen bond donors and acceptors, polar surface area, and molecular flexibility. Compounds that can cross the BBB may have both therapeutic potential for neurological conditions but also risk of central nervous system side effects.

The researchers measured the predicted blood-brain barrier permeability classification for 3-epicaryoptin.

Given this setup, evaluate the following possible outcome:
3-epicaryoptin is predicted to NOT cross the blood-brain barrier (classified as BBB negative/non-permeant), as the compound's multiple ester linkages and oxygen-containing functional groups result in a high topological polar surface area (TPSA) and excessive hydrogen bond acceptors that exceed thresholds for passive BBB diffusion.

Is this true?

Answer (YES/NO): YES